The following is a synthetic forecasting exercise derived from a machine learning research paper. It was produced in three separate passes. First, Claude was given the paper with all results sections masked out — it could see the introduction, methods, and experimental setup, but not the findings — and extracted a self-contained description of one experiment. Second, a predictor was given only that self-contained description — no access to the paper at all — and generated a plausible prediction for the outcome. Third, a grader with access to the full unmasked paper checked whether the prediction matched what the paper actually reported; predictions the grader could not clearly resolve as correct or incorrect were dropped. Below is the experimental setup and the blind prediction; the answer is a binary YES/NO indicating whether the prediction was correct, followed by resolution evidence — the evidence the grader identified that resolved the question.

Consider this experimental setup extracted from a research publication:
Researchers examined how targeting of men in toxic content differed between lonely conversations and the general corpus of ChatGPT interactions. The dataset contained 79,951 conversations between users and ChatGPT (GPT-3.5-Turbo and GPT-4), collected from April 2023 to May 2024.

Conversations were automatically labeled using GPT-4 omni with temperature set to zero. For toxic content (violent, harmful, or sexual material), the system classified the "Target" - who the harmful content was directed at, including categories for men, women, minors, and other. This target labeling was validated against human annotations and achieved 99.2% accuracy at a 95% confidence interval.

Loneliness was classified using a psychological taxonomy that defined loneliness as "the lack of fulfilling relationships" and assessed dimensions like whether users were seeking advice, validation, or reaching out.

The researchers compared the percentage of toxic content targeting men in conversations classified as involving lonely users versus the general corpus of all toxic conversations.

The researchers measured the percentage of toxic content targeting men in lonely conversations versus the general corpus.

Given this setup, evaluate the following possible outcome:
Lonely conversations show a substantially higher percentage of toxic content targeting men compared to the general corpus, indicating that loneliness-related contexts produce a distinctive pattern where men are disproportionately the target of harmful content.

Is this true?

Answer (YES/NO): NO